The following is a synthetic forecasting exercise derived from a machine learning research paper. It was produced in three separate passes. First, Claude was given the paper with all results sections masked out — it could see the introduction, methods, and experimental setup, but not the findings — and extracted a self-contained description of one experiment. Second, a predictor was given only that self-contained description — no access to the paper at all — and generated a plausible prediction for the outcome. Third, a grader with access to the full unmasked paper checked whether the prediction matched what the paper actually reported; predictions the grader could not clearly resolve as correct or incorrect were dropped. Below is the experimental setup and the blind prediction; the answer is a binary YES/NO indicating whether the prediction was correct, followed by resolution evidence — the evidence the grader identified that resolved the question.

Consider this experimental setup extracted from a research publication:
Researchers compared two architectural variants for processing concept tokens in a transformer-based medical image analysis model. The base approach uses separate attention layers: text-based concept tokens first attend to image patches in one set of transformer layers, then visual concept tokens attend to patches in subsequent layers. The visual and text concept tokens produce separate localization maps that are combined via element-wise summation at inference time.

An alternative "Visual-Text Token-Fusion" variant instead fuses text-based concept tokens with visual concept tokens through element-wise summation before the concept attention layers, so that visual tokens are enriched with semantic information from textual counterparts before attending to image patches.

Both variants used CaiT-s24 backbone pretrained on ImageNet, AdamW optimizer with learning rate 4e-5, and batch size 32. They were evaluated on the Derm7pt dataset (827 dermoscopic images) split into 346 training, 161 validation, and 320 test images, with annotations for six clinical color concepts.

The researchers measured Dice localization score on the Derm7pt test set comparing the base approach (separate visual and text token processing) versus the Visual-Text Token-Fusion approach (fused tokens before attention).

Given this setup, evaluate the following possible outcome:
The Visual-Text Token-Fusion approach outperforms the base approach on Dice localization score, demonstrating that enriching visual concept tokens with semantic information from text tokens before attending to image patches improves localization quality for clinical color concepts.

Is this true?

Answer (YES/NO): NO